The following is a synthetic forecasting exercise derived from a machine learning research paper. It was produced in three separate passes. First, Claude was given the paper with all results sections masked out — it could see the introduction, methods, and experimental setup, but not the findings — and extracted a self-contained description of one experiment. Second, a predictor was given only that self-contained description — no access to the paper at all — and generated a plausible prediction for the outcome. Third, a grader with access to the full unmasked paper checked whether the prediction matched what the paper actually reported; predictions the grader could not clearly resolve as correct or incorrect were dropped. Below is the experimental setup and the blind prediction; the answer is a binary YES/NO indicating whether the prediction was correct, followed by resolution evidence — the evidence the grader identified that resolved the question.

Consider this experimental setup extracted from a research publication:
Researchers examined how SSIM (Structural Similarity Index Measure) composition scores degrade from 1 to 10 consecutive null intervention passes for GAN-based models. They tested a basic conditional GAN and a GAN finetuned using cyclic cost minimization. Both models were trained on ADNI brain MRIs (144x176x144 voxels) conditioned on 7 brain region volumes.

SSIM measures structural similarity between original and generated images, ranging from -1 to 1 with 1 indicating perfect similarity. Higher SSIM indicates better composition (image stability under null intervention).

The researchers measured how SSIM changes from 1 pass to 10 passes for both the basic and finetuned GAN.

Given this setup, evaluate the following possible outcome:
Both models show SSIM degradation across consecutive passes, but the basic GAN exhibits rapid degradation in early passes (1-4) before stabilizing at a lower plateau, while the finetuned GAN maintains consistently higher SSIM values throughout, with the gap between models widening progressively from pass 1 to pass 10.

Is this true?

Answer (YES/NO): NO